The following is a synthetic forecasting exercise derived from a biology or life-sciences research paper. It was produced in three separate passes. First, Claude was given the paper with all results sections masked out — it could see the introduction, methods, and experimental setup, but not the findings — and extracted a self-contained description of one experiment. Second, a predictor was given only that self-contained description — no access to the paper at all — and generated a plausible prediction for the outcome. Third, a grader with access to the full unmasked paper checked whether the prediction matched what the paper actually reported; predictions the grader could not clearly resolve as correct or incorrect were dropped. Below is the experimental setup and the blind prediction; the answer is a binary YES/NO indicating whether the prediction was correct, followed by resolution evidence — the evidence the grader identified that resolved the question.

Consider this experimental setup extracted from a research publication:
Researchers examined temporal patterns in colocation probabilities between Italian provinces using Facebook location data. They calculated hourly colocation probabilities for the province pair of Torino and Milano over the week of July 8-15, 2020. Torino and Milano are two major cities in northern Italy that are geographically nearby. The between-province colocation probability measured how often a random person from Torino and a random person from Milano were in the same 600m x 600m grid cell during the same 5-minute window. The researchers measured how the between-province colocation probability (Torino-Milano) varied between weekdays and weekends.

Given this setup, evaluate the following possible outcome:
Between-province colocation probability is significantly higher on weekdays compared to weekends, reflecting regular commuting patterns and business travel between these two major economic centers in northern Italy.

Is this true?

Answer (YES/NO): NO